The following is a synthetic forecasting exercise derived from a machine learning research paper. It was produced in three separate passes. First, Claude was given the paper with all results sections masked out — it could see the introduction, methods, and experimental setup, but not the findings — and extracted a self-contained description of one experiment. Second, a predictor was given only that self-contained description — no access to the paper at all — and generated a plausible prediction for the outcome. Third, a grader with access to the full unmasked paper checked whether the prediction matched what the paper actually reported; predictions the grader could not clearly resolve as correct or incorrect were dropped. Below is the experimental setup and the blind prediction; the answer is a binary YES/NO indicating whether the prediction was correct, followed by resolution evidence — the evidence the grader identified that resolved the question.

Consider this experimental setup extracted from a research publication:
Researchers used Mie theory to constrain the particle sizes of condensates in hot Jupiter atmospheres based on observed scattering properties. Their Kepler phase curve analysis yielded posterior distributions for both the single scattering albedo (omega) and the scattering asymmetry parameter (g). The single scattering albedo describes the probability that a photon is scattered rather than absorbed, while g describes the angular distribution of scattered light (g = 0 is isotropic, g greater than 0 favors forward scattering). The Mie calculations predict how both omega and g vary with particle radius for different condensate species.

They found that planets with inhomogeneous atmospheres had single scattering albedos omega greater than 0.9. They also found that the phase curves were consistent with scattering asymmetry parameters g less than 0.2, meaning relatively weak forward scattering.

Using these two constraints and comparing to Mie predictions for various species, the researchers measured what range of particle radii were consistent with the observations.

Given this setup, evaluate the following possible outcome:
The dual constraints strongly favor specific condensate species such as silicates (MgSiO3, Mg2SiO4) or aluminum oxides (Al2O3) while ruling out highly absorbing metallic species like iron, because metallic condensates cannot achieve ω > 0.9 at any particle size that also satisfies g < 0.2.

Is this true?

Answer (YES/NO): NO